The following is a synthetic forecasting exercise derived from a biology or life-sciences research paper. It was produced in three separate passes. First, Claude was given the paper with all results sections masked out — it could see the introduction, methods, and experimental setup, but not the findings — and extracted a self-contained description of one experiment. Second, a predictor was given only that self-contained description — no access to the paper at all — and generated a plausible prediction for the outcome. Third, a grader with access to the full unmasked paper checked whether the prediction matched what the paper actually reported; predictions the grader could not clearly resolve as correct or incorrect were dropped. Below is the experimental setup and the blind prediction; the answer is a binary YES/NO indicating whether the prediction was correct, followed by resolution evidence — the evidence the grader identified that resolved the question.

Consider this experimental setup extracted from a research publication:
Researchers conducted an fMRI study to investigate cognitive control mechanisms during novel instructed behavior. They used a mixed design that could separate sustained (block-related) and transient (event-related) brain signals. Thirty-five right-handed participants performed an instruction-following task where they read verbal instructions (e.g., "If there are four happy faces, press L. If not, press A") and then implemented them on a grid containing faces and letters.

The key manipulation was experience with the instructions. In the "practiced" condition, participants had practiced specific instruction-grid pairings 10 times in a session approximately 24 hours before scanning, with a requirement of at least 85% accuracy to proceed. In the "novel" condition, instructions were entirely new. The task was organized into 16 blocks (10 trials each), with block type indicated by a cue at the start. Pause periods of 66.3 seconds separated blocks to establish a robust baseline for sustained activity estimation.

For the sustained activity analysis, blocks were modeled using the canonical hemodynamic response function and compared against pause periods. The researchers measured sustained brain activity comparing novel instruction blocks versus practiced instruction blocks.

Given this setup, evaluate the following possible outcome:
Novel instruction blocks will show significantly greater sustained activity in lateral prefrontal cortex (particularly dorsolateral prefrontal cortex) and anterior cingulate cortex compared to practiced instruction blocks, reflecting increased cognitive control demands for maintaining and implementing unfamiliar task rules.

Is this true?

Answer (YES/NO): NO